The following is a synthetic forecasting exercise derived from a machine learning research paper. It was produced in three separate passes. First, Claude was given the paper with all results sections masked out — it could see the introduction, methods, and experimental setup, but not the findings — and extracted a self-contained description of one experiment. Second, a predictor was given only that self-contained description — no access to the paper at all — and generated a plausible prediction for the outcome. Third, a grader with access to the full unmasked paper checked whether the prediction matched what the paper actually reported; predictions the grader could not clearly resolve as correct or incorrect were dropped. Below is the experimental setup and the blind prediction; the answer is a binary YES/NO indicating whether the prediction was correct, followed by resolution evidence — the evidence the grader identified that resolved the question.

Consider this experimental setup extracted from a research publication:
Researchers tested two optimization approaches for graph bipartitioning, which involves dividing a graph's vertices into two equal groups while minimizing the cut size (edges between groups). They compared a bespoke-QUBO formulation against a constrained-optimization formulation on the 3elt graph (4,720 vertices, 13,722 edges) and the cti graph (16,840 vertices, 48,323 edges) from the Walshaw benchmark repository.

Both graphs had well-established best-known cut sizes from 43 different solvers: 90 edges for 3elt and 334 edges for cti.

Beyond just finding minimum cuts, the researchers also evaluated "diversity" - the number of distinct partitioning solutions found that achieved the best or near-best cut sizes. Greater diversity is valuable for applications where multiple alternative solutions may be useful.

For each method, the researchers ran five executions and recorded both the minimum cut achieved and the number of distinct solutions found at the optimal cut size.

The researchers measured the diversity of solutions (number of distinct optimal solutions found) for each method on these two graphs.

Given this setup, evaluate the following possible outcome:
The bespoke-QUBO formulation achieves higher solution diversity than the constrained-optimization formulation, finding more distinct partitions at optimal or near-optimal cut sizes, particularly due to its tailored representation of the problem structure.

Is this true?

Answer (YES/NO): NO